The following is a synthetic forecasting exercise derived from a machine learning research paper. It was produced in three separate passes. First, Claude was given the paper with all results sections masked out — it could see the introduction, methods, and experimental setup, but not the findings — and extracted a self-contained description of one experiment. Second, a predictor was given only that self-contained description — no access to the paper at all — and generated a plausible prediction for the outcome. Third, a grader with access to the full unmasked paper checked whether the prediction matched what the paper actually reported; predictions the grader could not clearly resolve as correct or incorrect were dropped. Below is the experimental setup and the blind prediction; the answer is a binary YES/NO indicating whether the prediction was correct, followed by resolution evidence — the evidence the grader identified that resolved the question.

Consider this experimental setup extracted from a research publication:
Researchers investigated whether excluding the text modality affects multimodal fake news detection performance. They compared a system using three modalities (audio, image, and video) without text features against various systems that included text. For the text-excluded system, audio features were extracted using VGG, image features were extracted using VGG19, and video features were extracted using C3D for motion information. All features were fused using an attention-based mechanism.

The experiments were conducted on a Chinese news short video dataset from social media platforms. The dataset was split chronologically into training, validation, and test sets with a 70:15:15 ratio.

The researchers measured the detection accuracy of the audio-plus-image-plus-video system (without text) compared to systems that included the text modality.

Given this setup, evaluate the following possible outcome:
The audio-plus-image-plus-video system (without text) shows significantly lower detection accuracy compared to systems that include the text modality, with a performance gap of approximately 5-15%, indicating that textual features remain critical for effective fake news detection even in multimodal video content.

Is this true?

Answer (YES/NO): NO